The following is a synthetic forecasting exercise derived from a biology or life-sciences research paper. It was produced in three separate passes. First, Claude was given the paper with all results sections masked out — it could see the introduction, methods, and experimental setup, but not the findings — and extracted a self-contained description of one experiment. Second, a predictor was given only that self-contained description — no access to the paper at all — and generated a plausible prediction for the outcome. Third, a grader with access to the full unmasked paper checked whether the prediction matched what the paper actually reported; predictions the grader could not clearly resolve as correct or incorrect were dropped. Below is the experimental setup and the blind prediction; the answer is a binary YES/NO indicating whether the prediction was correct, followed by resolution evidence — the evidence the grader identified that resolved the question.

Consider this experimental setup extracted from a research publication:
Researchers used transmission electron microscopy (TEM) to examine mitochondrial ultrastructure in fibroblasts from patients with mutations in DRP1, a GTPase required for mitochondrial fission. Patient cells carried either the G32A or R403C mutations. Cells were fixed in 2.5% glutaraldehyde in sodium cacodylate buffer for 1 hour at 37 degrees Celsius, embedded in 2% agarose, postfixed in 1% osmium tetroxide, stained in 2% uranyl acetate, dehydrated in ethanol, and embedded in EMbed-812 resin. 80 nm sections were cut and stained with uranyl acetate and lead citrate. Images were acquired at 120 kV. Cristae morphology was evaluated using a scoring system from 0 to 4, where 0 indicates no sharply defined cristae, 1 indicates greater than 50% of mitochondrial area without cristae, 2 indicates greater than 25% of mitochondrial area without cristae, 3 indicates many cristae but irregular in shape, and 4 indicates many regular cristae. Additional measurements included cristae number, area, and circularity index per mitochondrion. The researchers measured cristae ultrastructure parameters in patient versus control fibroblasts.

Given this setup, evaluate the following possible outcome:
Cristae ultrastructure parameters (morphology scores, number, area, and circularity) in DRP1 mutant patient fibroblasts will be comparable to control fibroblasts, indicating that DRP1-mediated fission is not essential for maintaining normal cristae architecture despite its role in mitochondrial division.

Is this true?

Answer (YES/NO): NO